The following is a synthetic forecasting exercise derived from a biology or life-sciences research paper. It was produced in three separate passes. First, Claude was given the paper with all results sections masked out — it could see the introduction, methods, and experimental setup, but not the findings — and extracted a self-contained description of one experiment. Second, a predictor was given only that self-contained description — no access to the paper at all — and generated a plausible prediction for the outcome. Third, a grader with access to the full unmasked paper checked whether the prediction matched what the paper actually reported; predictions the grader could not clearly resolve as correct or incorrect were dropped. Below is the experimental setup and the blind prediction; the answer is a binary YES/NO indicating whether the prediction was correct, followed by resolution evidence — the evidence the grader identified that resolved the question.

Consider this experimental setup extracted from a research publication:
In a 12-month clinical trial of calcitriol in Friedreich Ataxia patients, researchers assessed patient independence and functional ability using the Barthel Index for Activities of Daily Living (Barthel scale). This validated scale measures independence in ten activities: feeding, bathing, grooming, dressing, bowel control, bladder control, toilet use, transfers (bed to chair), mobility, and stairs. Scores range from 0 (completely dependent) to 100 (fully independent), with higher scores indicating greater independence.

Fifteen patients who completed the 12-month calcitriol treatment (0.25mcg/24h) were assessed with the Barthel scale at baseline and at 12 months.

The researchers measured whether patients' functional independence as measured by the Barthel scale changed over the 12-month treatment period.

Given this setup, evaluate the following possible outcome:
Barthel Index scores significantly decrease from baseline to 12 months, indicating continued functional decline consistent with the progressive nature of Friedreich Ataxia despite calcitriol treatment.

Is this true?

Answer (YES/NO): NO